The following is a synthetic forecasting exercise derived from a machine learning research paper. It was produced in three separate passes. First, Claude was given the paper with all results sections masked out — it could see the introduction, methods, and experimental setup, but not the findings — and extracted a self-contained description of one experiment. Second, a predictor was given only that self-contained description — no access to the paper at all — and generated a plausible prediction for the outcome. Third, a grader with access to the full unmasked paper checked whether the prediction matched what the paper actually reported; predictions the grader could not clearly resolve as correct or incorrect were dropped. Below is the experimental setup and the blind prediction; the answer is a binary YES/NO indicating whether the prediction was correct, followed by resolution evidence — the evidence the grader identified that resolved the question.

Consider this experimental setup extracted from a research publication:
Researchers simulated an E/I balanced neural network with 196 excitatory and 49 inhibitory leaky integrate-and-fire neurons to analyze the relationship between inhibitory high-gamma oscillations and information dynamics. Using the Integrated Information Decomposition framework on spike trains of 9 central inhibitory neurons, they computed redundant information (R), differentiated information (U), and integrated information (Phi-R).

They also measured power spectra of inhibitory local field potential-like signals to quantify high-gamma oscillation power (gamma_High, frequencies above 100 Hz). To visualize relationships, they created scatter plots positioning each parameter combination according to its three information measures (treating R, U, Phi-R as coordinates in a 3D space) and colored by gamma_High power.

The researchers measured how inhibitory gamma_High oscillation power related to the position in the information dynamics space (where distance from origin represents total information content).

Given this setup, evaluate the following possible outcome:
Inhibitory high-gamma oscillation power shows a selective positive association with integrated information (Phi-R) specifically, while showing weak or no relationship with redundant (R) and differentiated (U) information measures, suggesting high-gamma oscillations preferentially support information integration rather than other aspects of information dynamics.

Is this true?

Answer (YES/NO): NO